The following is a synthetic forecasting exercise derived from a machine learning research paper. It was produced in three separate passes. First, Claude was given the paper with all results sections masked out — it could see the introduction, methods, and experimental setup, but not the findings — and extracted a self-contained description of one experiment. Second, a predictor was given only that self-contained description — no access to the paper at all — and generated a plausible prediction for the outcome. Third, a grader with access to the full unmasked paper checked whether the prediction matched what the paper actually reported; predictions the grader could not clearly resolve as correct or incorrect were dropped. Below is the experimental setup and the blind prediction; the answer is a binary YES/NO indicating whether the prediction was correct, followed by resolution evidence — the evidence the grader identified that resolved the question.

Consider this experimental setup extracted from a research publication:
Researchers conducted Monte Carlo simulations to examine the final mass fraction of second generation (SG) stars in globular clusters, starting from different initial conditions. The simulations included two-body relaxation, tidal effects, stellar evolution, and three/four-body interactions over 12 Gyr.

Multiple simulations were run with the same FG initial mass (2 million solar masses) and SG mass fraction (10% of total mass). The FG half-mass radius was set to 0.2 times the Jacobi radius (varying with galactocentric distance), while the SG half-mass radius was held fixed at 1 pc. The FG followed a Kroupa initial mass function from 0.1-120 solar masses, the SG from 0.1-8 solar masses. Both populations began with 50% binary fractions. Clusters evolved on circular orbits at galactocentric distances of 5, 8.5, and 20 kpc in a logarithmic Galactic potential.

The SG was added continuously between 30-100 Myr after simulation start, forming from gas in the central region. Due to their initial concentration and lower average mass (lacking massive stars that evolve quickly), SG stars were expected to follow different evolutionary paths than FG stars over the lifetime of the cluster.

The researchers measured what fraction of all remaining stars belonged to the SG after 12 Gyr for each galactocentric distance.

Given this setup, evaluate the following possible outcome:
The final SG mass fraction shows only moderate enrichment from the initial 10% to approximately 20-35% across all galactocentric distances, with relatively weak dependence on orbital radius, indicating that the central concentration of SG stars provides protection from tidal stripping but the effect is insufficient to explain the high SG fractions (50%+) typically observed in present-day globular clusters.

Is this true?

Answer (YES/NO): NO